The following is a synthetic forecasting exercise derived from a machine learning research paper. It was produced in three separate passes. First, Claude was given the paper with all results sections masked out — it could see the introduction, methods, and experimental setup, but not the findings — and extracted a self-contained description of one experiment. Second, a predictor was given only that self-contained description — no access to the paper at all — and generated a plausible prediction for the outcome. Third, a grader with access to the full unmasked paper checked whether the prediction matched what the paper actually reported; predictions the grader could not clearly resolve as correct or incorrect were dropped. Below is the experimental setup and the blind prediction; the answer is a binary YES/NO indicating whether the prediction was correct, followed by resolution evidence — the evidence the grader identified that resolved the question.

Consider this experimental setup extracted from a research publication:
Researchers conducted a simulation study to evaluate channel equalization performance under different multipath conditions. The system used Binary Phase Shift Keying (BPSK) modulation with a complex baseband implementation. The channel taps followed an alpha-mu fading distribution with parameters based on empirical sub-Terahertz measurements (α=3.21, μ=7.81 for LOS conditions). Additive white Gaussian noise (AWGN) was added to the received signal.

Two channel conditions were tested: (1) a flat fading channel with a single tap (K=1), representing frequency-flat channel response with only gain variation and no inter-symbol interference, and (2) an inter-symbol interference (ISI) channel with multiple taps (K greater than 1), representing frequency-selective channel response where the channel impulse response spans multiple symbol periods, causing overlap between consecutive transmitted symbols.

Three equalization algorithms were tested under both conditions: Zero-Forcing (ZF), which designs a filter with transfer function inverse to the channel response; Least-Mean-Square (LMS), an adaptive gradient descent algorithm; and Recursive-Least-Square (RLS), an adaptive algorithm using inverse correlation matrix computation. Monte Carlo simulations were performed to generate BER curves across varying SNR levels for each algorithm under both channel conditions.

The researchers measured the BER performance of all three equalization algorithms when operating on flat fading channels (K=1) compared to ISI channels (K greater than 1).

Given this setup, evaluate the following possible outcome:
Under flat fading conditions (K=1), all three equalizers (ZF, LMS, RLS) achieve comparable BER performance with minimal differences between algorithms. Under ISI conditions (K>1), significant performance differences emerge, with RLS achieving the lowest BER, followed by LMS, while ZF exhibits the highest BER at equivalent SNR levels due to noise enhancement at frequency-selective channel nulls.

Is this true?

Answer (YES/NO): NO